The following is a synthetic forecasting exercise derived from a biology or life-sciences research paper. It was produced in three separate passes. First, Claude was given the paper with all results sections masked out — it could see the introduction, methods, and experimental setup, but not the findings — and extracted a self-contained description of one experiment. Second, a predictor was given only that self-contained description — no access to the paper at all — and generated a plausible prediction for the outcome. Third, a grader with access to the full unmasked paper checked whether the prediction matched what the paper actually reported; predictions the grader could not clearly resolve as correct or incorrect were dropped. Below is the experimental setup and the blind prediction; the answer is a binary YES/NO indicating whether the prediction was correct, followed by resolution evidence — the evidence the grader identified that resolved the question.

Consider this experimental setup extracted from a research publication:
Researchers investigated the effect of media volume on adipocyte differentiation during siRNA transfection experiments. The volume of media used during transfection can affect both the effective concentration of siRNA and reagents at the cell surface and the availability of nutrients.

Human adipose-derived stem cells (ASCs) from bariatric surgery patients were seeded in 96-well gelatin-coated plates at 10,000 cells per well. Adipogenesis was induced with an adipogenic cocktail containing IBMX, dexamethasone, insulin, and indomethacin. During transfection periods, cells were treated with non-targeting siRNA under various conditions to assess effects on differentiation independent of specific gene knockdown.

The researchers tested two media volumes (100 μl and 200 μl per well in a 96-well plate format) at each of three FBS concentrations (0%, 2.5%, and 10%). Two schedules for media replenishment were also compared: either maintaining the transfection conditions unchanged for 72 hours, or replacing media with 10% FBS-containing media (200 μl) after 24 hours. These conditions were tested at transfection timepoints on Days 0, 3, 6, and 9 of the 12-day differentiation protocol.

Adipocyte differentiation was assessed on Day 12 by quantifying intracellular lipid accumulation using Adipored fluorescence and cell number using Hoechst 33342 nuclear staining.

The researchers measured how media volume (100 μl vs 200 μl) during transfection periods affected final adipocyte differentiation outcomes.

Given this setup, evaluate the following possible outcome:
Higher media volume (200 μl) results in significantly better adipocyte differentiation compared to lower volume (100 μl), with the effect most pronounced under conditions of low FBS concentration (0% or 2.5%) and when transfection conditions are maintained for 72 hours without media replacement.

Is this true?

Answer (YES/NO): NO